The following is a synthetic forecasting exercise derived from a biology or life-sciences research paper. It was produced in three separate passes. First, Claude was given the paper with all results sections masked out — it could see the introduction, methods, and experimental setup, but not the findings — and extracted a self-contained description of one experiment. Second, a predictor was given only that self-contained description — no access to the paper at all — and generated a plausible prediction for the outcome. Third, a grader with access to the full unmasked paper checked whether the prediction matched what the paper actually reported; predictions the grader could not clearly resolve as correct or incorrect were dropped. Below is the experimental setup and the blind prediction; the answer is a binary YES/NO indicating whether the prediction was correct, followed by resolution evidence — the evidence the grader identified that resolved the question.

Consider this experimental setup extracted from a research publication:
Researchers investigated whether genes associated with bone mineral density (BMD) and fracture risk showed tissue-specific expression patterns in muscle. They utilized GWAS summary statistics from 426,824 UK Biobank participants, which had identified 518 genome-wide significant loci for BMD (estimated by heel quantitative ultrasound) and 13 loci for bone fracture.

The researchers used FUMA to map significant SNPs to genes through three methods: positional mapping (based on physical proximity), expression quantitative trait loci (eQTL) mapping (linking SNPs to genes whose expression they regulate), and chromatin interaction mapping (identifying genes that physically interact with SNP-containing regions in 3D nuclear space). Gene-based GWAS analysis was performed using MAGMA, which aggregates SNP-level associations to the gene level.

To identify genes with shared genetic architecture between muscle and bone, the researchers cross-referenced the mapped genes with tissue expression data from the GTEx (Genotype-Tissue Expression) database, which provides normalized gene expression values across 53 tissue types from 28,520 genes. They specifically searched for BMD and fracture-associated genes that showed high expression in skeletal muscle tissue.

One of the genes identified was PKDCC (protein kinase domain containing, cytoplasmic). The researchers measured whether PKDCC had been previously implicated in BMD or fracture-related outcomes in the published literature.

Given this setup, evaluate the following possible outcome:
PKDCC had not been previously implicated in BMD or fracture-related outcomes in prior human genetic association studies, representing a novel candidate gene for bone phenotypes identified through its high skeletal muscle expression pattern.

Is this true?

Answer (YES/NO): YES